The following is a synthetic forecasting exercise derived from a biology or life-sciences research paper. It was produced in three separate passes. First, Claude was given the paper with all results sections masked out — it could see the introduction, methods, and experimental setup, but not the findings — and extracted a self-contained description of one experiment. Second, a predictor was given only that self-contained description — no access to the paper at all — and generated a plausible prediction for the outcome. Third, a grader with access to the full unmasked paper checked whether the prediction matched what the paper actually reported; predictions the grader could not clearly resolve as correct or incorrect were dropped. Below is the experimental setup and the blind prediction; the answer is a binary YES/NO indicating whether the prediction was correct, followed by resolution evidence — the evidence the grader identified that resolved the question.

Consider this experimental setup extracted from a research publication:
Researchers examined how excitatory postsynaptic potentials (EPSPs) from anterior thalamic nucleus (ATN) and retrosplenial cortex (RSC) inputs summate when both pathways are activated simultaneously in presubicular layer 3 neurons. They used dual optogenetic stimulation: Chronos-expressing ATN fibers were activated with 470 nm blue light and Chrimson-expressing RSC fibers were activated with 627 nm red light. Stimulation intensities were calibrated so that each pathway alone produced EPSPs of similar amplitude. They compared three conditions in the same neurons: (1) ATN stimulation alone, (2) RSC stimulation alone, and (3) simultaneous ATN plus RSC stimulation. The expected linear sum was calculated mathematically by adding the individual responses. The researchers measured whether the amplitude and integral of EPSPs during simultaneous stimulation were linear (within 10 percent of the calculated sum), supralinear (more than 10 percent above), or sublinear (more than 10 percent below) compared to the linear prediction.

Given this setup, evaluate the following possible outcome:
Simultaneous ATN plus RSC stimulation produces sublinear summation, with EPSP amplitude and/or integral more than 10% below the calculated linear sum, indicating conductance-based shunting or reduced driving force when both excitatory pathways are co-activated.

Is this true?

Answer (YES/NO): NO